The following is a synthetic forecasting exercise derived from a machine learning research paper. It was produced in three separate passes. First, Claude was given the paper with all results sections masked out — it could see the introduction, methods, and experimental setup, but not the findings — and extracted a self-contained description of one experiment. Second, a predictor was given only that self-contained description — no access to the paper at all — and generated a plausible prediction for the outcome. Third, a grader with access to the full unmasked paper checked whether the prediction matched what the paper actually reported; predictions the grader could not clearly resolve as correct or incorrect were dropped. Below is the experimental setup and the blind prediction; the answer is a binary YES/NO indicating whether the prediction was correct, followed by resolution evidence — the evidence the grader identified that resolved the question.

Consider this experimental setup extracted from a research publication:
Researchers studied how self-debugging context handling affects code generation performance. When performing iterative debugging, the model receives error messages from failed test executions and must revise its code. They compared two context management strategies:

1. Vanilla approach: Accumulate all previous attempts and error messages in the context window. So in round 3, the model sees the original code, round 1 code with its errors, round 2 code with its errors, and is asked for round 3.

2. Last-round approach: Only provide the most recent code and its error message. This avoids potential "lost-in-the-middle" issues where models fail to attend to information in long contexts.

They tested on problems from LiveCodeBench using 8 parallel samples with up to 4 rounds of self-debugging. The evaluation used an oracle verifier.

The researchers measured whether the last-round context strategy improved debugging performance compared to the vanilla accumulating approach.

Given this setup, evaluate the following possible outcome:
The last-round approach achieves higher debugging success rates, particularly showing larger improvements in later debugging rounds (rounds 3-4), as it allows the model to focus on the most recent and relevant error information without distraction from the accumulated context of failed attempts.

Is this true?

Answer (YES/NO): NO